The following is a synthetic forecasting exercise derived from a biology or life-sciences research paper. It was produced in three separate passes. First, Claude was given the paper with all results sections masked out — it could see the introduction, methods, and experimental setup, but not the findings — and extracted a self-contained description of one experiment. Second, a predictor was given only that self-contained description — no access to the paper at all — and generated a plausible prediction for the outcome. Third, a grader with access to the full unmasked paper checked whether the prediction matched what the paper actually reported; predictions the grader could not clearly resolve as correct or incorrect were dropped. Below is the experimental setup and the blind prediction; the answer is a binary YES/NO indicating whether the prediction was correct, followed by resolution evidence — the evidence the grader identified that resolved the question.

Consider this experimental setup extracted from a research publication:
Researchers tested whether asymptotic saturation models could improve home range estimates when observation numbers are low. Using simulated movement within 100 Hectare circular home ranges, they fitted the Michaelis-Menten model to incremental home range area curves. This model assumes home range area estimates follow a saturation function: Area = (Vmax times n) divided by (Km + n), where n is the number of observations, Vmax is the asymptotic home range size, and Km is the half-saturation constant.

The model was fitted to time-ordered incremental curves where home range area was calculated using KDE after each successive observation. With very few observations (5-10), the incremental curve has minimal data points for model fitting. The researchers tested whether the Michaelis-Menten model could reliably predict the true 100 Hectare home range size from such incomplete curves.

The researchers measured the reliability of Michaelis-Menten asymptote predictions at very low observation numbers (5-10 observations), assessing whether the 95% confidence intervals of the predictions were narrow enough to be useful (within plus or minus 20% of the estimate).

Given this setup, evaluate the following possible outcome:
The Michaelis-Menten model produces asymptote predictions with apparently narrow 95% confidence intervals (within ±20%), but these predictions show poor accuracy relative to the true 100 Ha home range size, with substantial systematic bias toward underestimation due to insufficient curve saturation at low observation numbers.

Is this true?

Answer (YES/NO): NO